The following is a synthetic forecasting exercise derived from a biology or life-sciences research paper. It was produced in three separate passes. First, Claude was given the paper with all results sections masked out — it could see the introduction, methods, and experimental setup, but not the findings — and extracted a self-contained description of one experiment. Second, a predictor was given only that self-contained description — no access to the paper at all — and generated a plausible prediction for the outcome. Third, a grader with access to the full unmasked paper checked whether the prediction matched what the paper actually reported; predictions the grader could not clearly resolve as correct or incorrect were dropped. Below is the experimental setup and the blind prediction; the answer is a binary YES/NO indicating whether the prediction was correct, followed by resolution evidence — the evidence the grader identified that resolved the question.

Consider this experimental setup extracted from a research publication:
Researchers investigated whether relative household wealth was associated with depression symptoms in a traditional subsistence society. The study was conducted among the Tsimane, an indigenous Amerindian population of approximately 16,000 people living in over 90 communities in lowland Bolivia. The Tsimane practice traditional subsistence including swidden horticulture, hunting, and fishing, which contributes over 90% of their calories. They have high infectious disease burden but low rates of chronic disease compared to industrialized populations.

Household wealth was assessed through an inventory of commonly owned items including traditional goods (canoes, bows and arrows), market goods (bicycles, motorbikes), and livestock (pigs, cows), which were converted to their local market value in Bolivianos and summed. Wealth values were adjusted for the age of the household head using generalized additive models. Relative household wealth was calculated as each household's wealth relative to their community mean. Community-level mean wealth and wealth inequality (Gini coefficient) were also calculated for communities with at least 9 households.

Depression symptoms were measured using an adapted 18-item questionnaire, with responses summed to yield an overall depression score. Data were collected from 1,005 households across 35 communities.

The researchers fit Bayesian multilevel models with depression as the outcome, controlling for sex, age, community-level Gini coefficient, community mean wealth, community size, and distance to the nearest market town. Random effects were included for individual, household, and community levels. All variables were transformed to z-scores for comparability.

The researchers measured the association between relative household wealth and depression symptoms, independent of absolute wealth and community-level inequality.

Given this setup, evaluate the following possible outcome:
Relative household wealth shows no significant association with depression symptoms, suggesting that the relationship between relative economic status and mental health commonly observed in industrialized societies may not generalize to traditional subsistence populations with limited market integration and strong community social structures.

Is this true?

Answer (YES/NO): YES